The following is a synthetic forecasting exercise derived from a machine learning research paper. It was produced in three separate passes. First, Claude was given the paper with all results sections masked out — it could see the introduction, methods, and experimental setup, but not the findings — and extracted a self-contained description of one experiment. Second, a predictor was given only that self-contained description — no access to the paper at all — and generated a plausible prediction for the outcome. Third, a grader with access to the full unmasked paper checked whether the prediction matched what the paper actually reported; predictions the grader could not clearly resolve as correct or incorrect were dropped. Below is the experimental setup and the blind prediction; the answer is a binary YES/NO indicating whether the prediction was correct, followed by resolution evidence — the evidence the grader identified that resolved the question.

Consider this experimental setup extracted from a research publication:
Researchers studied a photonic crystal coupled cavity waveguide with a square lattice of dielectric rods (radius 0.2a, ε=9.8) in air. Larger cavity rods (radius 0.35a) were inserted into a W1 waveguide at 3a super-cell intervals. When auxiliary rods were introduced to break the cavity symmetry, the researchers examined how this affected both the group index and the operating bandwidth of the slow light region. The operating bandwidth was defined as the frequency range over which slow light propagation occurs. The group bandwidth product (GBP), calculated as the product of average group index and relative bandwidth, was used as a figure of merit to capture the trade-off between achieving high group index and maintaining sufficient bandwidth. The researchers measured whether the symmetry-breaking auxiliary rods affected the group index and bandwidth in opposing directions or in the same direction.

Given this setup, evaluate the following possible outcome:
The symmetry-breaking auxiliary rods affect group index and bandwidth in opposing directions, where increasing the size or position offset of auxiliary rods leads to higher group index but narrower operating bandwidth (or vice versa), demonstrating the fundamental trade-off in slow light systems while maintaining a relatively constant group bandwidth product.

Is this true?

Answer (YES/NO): NO